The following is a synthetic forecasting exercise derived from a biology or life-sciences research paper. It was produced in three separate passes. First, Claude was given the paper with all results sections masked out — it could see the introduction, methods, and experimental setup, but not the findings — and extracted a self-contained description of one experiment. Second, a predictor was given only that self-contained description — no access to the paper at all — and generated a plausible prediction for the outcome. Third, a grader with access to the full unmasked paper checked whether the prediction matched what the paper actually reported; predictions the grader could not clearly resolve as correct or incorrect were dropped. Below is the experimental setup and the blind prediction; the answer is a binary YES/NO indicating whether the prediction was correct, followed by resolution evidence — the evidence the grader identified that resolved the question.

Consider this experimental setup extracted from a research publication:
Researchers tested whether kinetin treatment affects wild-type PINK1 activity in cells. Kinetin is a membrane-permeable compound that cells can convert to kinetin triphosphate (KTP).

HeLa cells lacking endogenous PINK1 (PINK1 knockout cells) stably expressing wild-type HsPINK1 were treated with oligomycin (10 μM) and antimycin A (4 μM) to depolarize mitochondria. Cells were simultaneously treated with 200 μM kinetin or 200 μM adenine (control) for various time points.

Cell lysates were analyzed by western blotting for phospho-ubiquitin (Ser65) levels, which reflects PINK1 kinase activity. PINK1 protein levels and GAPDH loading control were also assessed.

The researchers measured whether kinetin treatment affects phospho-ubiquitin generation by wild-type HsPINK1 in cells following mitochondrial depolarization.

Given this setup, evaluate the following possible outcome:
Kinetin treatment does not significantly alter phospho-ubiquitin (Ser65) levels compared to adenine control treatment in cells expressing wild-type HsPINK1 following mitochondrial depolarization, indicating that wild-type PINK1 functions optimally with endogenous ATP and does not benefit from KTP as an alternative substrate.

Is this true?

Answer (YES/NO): YES